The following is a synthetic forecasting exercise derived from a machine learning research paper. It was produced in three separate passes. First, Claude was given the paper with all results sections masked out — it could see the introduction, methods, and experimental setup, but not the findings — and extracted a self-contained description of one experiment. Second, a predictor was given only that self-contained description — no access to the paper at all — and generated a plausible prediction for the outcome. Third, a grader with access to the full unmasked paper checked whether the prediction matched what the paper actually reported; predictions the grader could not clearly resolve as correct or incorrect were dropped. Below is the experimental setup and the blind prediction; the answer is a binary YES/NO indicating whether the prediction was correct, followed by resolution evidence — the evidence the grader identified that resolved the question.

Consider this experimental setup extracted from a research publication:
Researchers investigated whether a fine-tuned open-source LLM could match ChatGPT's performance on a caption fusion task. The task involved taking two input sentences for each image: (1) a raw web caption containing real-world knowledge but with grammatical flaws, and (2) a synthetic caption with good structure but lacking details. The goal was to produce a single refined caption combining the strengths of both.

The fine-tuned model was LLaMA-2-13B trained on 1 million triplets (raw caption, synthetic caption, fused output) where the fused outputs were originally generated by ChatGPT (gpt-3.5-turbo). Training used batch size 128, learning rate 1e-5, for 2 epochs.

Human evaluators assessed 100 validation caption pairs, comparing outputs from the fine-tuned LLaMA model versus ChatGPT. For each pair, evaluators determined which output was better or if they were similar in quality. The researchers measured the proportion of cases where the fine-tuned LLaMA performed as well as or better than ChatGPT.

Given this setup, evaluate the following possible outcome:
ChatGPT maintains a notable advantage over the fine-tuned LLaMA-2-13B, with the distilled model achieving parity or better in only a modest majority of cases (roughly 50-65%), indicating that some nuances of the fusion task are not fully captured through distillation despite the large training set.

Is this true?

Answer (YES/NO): NO